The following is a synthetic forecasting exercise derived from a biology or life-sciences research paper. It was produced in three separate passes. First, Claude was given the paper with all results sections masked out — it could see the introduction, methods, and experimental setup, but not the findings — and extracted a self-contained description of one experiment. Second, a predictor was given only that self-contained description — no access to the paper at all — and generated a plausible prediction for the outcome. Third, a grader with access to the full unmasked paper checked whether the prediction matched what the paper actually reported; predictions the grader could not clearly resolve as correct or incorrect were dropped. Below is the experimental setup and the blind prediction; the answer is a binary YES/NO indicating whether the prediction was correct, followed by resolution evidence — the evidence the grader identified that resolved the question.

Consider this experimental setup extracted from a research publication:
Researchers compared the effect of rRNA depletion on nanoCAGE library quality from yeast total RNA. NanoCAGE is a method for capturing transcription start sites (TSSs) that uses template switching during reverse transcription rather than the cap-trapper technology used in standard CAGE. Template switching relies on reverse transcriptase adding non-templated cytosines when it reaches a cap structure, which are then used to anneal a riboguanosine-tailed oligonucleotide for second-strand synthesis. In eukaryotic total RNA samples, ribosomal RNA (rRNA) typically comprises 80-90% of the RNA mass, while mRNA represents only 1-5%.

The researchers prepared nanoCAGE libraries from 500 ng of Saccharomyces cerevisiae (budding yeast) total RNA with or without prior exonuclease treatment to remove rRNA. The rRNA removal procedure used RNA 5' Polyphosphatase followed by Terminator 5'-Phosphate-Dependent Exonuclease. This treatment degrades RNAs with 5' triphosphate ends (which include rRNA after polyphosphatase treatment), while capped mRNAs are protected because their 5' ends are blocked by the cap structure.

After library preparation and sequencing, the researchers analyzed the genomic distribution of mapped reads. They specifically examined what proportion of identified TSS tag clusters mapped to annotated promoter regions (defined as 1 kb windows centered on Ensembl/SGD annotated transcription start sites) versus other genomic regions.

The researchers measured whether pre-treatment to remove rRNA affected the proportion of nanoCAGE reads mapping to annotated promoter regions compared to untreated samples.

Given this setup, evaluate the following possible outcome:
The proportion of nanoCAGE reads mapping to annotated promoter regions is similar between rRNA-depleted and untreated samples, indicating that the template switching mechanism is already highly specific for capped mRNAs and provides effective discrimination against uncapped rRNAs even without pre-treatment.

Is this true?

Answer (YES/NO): YES